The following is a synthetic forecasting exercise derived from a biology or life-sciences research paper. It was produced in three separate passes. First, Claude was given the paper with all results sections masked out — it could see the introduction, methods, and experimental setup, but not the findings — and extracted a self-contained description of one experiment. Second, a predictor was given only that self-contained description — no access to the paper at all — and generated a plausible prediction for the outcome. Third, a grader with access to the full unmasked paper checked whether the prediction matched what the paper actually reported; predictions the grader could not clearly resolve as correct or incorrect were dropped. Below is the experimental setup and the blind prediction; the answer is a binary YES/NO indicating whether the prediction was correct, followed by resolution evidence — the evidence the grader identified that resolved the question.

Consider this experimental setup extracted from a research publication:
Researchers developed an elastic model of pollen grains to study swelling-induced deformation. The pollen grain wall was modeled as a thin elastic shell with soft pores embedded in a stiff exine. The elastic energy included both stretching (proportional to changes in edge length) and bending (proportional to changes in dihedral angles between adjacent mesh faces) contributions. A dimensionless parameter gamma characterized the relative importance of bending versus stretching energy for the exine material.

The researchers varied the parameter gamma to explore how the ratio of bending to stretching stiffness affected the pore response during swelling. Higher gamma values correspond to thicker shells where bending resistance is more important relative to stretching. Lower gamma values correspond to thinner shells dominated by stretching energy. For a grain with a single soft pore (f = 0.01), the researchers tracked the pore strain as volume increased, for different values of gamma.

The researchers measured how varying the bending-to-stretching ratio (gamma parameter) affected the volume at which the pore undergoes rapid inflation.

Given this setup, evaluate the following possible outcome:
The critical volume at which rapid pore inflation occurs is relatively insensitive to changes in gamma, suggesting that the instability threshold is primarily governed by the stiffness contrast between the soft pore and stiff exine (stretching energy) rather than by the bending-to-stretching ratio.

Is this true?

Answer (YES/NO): YES